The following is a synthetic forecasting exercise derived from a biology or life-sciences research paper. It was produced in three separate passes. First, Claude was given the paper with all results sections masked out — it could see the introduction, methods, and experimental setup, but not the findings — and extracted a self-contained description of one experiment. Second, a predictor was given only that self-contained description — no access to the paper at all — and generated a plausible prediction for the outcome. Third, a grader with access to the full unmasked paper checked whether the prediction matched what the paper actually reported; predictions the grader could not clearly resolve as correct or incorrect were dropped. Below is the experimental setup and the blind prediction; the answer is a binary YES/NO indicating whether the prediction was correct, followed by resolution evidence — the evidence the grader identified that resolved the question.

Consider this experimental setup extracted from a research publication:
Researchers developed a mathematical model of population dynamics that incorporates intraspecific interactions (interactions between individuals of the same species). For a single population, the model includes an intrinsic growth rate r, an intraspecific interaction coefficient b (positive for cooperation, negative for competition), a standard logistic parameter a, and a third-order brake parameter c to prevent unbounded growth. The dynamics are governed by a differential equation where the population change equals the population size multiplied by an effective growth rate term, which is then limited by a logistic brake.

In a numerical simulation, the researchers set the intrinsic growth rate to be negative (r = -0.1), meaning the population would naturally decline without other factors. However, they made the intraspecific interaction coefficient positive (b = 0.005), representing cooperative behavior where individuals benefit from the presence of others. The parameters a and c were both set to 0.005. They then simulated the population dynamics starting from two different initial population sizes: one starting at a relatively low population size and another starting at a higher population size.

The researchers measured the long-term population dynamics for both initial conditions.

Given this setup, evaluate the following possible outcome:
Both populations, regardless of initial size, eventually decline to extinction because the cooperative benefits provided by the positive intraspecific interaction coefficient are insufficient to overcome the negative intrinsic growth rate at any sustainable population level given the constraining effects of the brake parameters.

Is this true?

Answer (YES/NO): NO